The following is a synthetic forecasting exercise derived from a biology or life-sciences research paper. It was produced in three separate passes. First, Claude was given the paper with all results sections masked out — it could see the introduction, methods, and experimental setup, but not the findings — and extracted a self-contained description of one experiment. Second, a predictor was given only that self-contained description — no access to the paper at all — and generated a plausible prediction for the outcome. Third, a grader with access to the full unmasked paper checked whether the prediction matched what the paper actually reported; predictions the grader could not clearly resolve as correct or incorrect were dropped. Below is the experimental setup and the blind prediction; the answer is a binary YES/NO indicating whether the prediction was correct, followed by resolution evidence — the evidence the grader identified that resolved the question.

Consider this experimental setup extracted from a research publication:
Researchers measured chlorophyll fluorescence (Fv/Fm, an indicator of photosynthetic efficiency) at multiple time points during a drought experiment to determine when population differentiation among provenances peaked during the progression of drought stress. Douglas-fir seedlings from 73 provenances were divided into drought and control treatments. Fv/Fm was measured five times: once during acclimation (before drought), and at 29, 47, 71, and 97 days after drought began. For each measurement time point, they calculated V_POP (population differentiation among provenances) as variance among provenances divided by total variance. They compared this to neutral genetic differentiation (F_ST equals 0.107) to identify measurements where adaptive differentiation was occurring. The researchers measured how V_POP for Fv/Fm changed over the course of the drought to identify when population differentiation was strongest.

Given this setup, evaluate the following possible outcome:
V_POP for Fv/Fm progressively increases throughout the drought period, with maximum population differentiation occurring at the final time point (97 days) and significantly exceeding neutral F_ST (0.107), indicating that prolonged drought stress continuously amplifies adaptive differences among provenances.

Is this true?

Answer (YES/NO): NO